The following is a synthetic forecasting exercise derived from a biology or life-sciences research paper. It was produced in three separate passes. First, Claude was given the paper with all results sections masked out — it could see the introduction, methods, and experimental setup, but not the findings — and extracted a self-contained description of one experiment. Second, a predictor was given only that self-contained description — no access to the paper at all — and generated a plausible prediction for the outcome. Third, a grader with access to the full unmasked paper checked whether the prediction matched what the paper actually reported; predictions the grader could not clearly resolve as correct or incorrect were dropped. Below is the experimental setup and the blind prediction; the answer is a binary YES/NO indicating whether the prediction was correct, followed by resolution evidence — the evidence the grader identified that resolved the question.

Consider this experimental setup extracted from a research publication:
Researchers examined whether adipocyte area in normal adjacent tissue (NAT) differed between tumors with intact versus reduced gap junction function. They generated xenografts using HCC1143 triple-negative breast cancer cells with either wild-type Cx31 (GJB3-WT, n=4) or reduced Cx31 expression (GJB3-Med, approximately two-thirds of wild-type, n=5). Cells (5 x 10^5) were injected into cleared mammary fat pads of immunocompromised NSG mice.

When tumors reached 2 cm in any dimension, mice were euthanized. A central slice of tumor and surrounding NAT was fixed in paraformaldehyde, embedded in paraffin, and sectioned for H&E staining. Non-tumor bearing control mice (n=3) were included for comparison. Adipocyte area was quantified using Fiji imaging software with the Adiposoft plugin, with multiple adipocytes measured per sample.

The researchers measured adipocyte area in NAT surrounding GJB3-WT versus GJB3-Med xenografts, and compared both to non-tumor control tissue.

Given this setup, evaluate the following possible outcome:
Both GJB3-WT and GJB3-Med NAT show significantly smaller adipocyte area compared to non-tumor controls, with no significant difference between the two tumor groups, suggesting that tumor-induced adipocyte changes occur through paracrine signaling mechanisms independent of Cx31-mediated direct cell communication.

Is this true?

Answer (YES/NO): NO